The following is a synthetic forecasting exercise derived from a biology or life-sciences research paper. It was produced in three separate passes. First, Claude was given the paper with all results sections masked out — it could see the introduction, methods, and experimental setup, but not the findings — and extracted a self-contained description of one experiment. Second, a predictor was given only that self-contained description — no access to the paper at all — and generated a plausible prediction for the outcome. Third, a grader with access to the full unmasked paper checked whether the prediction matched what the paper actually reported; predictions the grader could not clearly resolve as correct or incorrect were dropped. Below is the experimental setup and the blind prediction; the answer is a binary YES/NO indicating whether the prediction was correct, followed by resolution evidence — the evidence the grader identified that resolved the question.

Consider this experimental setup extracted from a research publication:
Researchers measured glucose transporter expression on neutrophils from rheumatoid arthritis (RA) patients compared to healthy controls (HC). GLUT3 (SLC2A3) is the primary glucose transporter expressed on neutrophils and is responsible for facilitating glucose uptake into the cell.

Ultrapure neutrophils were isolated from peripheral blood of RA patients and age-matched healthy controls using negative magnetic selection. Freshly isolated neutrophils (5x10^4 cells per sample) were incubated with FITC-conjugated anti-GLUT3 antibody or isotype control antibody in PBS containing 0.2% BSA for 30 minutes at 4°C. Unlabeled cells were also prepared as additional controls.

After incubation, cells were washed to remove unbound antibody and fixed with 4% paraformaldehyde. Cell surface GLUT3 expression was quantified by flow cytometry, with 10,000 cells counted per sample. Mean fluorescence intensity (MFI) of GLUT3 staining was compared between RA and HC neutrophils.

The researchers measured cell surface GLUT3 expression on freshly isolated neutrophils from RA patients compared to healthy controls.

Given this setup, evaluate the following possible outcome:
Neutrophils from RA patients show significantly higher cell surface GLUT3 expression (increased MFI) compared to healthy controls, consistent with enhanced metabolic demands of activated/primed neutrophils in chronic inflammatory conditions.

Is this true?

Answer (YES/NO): YES